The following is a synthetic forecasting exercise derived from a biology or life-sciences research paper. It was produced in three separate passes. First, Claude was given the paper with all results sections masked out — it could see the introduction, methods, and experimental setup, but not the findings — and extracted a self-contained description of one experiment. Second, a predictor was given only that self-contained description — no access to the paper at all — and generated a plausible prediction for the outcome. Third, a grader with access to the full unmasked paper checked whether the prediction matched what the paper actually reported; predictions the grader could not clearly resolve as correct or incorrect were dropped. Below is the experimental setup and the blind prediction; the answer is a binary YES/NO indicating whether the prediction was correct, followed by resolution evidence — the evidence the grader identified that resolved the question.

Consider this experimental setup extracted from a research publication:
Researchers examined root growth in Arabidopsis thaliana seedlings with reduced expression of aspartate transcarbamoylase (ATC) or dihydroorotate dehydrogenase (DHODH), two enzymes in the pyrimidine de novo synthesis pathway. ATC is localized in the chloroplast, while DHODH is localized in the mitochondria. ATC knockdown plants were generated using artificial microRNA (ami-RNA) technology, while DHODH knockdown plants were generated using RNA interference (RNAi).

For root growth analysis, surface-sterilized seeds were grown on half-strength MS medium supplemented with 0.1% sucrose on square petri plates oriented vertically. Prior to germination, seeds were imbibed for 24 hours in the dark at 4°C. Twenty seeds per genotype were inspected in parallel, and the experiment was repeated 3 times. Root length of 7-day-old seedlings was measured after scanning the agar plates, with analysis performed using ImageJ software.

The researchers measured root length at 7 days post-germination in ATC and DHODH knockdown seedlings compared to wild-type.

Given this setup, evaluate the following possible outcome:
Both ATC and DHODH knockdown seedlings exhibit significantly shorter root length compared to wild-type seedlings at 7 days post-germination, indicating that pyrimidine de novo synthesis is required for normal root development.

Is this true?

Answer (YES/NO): NO